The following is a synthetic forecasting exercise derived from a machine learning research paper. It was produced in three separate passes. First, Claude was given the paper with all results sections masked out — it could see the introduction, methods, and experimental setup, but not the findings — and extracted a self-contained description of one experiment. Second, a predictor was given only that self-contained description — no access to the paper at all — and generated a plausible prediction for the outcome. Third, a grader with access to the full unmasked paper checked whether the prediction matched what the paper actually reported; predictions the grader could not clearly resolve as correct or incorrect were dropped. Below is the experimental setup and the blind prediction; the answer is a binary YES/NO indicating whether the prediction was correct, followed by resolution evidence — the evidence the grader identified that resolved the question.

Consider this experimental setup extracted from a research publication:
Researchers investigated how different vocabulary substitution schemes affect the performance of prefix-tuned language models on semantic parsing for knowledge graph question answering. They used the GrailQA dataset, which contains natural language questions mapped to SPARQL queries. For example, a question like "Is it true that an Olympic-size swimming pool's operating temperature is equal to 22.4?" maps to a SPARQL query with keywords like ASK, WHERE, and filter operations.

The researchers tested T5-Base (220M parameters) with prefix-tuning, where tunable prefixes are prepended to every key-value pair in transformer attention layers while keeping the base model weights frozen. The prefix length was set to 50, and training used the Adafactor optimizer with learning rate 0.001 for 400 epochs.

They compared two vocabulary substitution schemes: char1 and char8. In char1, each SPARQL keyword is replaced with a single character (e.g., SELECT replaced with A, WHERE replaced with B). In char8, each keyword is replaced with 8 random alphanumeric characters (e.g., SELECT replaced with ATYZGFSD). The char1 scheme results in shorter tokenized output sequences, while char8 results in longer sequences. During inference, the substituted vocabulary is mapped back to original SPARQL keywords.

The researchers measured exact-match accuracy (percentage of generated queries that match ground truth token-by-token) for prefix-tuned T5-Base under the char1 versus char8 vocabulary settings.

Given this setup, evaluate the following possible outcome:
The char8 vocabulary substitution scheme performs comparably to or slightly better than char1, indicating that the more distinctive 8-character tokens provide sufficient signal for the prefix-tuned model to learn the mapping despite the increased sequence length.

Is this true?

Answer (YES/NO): NO